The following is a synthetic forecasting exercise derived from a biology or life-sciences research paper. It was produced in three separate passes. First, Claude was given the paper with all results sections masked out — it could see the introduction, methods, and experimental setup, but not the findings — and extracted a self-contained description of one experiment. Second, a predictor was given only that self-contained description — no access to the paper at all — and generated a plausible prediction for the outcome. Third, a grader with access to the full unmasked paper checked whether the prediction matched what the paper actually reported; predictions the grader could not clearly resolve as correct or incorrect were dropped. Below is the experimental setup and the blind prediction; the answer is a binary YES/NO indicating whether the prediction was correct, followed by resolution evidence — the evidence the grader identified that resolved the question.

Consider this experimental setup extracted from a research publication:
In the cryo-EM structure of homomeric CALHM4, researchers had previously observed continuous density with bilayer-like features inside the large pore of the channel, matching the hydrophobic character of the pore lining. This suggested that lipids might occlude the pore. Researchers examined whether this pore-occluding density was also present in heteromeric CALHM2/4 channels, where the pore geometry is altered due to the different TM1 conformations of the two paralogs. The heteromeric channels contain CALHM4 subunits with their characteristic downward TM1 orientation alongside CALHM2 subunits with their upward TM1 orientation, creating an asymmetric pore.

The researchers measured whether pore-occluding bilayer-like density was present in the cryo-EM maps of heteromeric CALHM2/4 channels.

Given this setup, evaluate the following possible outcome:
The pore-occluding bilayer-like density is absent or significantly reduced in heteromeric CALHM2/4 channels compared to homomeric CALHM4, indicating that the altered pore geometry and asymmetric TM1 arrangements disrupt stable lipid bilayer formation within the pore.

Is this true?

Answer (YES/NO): YES